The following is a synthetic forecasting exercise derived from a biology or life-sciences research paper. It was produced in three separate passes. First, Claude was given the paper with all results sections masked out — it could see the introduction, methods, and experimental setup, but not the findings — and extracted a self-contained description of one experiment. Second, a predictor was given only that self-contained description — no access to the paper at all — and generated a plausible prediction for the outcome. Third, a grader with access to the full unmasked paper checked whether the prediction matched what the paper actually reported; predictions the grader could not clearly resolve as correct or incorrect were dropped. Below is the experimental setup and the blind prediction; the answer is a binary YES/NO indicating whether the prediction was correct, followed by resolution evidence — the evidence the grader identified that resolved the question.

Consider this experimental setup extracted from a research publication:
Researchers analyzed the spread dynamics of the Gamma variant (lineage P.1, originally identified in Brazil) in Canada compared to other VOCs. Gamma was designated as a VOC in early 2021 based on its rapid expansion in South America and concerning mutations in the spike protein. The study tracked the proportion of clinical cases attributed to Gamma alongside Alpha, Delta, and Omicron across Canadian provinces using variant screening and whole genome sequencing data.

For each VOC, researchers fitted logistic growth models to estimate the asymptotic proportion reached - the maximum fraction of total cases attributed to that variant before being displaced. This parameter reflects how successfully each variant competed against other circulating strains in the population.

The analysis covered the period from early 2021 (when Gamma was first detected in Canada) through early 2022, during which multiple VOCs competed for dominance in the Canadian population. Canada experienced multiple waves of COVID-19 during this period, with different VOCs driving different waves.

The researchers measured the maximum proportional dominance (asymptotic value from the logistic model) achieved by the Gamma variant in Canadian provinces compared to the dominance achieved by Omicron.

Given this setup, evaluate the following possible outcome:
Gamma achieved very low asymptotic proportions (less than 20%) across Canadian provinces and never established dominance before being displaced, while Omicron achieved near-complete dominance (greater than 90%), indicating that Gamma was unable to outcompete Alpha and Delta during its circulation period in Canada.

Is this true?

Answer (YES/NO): NO